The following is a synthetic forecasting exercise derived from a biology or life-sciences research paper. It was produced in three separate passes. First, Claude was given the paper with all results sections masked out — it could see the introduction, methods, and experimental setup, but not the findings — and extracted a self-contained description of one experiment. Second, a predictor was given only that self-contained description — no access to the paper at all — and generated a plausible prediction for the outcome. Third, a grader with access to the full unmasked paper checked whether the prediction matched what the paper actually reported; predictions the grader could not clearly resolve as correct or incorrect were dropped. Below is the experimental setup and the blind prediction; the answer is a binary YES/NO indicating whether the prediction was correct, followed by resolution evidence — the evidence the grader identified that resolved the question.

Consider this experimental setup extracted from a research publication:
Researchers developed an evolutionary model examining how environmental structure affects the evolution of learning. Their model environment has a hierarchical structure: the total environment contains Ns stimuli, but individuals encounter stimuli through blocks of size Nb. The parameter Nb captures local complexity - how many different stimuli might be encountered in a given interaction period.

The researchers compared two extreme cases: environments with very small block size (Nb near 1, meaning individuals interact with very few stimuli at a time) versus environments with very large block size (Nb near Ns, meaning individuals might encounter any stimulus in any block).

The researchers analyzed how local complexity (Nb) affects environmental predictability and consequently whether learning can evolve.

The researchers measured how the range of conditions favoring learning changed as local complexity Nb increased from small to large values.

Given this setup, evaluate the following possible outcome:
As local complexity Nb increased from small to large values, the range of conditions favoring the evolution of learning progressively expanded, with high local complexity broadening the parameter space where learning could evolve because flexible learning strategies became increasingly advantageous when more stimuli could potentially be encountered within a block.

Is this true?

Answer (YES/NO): NO